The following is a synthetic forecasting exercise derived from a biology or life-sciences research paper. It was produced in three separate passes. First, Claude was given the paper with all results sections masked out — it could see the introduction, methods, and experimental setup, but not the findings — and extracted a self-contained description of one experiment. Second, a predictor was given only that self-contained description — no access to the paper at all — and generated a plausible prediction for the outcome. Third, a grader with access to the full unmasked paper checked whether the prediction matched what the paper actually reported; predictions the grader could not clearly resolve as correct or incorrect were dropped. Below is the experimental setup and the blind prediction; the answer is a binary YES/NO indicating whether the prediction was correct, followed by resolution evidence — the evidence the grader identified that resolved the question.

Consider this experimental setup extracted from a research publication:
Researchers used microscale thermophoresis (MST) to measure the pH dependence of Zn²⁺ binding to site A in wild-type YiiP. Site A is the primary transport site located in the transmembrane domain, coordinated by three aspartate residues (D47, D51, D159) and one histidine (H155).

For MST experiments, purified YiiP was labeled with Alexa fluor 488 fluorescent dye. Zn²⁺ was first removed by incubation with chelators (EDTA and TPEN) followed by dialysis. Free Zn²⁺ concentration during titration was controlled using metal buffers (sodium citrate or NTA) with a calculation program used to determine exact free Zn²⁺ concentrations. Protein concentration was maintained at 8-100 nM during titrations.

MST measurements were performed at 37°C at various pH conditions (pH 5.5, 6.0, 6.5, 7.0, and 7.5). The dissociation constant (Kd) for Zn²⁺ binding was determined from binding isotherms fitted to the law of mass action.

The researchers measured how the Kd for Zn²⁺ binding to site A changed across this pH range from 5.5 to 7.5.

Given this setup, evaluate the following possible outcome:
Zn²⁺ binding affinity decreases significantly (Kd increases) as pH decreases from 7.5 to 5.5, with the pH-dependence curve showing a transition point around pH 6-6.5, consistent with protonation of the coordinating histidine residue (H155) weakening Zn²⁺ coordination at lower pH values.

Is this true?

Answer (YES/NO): NO